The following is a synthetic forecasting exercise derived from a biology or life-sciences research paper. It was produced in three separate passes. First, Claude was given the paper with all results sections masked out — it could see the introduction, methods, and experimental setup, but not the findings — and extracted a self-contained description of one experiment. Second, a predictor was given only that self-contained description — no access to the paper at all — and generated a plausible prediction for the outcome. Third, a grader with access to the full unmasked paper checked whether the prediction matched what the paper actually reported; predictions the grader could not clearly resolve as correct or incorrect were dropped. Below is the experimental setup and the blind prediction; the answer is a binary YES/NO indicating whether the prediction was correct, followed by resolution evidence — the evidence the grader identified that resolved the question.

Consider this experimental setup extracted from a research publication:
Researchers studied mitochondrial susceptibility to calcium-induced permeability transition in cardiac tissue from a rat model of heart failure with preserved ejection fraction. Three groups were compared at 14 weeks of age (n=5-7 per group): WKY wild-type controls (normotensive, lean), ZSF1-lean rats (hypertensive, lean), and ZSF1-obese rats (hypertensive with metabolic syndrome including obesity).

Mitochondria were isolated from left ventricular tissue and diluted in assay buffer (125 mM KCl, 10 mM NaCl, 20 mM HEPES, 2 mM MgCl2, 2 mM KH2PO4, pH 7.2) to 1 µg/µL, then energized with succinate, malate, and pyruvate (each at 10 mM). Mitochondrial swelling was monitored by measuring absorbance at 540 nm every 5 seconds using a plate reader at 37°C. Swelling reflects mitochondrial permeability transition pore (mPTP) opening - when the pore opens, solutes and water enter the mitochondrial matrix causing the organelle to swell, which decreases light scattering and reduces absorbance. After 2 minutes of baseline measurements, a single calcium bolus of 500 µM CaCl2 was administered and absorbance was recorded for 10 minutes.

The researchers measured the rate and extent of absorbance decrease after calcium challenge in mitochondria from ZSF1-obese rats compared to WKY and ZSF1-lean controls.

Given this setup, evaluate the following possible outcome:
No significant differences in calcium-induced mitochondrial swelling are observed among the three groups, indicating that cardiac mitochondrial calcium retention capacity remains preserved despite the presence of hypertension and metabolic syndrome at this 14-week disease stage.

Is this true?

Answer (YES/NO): NO